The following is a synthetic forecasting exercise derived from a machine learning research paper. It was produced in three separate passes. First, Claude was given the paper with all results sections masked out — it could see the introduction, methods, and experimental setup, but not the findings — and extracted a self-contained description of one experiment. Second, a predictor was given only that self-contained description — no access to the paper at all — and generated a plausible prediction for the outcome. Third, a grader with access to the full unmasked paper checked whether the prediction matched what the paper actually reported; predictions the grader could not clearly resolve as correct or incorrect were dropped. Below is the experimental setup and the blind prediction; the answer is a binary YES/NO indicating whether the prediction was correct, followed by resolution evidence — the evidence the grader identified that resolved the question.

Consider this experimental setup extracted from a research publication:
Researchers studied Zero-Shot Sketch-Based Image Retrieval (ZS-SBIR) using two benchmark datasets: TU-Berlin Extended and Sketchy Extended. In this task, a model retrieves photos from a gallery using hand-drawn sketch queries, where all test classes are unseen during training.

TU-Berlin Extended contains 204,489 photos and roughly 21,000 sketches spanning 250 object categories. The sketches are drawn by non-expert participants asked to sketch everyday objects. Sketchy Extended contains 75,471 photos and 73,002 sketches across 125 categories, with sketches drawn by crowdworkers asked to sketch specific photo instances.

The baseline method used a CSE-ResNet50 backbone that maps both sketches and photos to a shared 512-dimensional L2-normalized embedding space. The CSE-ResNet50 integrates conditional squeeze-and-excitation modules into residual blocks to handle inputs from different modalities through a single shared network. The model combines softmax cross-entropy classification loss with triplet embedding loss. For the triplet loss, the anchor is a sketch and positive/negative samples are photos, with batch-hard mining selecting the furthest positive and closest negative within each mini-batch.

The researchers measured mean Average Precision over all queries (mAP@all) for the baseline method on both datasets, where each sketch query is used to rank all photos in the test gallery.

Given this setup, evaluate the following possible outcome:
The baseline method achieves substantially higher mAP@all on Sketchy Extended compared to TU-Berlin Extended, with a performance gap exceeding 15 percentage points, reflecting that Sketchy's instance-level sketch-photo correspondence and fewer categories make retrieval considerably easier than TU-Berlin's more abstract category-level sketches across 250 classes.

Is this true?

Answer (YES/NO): NO